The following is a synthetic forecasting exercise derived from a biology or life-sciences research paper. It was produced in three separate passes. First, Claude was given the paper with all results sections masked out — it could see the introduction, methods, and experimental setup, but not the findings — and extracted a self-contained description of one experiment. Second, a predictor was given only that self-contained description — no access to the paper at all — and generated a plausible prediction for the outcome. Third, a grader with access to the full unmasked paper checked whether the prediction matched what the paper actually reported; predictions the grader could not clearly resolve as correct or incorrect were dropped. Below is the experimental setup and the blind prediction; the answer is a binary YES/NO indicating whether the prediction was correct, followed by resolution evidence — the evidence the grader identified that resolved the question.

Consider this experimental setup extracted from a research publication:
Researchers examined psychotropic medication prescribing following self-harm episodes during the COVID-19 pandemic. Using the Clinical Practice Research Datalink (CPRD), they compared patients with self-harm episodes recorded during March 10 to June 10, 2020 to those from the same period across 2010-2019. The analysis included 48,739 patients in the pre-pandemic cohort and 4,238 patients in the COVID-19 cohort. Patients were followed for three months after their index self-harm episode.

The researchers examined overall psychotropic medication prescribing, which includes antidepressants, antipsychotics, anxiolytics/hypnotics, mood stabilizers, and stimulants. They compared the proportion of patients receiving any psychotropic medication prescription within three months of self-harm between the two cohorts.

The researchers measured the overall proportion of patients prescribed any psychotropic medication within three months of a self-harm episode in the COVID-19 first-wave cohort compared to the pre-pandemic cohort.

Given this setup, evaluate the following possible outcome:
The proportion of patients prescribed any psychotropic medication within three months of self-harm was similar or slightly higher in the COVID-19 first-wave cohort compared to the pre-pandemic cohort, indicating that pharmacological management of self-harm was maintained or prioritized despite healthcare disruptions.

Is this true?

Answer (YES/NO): YES